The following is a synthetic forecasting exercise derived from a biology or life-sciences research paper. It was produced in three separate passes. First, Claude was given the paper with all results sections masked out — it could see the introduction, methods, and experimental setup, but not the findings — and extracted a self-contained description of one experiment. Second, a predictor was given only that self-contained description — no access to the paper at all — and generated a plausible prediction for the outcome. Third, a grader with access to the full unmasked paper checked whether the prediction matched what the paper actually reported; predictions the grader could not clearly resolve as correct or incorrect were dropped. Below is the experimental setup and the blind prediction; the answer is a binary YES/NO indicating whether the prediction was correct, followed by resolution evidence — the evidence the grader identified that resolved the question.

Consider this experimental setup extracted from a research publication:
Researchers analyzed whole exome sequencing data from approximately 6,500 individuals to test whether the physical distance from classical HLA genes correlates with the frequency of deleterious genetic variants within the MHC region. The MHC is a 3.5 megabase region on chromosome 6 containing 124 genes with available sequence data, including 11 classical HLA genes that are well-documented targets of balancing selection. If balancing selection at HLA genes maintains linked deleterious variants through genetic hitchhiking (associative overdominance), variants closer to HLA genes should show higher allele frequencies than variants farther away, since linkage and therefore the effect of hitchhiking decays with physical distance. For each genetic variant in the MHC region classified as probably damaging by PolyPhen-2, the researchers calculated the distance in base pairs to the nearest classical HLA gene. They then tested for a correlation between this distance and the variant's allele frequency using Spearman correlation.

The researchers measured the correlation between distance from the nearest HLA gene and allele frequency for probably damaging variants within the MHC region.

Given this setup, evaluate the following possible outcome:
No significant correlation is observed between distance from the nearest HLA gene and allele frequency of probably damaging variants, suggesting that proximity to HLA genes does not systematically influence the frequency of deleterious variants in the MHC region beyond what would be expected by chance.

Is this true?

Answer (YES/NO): NO